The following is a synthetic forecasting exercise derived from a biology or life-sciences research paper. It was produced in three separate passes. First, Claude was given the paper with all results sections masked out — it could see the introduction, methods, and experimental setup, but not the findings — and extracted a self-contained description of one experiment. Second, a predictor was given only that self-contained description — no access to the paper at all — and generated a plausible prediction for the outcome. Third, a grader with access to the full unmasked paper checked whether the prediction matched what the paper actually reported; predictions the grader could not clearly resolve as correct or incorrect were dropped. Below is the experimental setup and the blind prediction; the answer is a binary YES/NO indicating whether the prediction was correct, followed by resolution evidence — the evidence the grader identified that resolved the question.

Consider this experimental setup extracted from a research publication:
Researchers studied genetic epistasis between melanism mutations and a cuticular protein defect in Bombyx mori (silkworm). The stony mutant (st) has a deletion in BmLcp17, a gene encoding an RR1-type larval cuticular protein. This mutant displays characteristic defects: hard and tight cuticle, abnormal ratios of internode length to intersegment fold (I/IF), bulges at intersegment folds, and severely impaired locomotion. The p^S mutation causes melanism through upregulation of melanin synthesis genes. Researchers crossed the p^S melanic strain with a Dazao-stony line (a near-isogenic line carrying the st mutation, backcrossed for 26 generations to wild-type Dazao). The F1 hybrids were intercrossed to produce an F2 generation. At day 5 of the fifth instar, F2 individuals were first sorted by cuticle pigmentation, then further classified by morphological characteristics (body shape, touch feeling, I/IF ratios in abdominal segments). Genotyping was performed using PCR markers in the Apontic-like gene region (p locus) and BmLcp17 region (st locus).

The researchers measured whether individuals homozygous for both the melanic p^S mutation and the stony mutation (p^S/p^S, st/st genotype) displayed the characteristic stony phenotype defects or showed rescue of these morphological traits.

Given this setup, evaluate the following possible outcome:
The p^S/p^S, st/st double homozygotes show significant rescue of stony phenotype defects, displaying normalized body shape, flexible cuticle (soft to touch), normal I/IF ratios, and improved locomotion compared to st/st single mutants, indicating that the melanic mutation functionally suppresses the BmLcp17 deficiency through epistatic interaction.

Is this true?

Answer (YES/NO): NO